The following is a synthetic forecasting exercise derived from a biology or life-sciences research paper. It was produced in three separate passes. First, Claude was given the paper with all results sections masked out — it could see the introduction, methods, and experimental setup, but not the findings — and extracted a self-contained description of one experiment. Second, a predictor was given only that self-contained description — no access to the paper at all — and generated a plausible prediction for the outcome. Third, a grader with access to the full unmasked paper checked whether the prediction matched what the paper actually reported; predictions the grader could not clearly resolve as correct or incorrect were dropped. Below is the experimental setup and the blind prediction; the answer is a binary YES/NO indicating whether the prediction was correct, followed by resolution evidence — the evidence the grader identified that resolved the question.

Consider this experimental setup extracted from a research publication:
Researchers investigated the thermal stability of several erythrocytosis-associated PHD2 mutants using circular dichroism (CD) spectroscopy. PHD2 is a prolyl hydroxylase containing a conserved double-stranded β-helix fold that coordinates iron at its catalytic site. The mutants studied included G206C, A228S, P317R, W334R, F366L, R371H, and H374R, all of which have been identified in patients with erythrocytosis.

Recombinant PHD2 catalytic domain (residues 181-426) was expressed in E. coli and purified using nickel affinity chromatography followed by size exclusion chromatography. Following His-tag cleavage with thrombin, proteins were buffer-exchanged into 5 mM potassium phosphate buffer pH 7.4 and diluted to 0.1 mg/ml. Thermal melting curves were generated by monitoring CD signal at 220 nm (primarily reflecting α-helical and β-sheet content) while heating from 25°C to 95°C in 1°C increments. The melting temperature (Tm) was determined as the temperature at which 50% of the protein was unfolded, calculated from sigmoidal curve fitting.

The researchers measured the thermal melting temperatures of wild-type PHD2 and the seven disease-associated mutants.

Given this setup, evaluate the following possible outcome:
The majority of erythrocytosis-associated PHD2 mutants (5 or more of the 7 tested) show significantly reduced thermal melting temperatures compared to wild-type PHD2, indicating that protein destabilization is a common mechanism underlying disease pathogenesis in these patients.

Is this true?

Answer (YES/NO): NO